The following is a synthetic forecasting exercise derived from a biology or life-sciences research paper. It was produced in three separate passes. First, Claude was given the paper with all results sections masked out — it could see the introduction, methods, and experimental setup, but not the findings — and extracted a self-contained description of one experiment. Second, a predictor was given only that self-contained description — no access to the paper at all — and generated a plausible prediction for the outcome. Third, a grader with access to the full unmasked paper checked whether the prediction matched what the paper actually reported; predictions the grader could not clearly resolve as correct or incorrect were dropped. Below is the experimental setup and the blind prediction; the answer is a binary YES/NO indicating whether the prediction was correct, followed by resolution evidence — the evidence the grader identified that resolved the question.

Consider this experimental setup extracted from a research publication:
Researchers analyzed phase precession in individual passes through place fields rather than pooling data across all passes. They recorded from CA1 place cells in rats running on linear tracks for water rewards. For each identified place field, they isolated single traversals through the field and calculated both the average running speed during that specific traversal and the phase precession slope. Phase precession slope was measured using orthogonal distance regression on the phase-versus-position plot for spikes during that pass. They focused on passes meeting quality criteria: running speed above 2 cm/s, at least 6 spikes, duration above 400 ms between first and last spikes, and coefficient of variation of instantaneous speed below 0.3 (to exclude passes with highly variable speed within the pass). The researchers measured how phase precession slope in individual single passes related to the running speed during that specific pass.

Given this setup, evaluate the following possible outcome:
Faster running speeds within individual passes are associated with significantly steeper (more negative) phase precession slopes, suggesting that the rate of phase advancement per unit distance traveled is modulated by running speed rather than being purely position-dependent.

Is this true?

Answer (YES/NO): NO